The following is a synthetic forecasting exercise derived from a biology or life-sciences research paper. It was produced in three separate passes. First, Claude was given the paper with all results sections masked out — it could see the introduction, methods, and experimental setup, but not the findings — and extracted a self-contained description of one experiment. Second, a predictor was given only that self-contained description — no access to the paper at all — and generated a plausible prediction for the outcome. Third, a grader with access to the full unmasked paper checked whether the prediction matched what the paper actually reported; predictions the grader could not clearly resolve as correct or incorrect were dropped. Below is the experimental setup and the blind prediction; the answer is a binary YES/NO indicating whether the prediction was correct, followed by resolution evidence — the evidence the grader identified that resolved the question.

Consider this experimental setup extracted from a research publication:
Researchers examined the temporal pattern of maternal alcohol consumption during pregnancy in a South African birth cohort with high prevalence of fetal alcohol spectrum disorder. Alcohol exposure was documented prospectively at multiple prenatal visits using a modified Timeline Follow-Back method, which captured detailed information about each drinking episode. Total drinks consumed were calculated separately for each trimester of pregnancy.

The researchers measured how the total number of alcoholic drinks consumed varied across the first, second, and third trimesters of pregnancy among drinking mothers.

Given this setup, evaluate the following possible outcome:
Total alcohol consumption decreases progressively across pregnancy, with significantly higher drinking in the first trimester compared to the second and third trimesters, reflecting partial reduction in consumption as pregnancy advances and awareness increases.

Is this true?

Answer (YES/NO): NO